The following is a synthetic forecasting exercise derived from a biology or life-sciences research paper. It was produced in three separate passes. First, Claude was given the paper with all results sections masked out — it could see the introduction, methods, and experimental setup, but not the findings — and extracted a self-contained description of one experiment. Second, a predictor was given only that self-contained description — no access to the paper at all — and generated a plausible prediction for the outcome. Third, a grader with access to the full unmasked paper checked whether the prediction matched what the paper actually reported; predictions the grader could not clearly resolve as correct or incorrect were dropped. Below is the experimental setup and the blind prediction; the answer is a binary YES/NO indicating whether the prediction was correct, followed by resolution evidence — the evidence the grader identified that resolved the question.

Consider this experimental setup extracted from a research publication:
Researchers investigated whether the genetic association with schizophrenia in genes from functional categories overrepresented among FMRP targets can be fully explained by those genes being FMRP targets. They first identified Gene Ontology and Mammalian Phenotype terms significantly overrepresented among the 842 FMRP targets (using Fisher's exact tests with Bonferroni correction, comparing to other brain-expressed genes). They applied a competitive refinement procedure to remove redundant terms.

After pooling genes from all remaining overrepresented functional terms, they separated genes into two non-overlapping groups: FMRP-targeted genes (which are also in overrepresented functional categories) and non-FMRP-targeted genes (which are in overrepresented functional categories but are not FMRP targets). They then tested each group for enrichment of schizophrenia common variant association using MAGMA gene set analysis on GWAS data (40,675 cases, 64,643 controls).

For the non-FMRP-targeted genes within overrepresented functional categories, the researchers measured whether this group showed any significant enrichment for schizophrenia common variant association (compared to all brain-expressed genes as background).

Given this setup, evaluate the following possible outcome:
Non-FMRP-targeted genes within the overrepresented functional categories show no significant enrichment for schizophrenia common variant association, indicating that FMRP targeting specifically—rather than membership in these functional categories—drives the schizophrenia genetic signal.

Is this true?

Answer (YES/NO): YES